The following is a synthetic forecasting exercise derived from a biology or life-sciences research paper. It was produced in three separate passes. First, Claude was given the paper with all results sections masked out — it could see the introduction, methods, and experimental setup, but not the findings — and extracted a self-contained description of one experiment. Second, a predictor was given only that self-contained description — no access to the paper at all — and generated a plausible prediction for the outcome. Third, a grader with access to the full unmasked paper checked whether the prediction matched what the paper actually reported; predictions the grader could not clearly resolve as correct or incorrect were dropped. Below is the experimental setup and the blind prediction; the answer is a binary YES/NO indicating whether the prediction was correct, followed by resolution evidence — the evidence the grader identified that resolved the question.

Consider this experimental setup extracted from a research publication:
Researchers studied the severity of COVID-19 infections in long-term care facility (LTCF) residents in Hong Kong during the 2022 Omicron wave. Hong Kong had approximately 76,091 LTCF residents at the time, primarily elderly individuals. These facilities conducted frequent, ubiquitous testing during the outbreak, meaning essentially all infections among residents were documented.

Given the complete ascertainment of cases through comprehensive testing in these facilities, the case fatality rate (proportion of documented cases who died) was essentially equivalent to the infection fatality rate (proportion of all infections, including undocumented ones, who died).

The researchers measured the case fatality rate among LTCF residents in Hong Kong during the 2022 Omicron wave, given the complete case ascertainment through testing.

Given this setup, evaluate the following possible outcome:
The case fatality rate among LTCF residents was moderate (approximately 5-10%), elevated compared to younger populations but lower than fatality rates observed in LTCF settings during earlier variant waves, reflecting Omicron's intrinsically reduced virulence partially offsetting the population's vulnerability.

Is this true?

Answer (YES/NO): YES